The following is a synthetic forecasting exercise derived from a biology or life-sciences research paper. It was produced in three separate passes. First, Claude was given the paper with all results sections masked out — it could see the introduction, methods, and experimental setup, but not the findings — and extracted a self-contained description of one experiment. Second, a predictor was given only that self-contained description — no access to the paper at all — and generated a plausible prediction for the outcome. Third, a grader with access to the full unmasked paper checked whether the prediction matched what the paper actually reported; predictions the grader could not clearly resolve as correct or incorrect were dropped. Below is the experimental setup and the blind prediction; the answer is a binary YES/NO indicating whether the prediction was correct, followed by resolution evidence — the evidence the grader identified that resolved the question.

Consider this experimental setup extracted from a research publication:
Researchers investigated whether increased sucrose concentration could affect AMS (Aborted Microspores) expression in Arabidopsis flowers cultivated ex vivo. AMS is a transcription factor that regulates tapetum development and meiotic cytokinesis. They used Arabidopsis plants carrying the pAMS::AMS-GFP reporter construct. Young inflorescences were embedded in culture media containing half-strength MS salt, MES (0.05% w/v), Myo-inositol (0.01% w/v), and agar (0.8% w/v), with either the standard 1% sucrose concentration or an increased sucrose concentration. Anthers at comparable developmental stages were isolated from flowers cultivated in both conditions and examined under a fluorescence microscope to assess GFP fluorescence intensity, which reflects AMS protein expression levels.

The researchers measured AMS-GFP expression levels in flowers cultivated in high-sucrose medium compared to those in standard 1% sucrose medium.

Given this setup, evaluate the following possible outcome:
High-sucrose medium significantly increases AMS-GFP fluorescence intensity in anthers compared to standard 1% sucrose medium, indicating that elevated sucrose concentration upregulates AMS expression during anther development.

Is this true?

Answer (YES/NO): NO